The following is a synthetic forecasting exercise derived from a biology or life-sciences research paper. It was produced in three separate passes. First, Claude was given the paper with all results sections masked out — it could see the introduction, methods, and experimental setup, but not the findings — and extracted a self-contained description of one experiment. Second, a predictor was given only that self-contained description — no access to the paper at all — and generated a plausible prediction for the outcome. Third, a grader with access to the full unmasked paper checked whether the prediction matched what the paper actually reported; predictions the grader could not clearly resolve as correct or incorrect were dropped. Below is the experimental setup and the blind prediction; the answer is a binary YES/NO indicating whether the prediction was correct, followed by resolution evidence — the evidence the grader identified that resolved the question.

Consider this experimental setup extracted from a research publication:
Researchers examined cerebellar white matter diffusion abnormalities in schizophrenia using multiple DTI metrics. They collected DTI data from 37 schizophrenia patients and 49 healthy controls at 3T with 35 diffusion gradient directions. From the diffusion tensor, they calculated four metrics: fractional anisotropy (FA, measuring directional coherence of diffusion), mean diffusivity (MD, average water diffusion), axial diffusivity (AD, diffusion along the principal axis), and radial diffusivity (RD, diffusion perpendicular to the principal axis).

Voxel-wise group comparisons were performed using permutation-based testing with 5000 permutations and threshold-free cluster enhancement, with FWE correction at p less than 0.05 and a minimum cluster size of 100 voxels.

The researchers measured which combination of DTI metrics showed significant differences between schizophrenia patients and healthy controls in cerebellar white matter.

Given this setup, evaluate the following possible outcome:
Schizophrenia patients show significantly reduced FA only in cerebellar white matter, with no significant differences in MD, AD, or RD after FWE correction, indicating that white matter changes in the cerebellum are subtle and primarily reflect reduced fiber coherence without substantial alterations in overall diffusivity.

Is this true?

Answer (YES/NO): NO